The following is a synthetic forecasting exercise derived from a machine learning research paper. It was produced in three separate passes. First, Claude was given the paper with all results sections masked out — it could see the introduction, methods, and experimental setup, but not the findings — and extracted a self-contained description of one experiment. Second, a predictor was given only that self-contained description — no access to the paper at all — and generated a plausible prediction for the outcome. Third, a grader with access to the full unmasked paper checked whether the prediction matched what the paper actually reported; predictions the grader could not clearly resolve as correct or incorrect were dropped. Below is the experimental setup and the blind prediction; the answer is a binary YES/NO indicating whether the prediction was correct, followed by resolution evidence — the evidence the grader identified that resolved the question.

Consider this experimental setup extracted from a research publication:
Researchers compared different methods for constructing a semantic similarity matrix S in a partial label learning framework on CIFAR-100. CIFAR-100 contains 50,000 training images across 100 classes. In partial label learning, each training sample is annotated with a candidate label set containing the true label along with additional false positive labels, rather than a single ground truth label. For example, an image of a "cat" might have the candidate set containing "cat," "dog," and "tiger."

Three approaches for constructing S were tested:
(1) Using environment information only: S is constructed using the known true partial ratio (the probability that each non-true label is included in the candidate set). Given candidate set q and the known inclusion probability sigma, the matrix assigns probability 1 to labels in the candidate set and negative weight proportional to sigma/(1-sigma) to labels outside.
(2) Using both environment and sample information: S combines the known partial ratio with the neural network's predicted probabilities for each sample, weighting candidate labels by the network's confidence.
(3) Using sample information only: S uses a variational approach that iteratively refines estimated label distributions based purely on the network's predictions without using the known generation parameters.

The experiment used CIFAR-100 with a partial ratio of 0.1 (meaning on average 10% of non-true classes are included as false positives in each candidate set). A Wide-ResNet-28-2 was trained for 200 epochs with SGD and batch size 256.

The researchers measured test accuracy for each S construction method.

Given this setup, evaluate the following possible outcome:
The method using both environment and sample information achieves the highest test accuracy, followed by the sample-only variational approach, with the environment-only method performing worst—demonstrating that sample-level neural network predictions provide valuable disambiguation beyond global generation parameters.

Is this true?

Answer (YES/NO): YES